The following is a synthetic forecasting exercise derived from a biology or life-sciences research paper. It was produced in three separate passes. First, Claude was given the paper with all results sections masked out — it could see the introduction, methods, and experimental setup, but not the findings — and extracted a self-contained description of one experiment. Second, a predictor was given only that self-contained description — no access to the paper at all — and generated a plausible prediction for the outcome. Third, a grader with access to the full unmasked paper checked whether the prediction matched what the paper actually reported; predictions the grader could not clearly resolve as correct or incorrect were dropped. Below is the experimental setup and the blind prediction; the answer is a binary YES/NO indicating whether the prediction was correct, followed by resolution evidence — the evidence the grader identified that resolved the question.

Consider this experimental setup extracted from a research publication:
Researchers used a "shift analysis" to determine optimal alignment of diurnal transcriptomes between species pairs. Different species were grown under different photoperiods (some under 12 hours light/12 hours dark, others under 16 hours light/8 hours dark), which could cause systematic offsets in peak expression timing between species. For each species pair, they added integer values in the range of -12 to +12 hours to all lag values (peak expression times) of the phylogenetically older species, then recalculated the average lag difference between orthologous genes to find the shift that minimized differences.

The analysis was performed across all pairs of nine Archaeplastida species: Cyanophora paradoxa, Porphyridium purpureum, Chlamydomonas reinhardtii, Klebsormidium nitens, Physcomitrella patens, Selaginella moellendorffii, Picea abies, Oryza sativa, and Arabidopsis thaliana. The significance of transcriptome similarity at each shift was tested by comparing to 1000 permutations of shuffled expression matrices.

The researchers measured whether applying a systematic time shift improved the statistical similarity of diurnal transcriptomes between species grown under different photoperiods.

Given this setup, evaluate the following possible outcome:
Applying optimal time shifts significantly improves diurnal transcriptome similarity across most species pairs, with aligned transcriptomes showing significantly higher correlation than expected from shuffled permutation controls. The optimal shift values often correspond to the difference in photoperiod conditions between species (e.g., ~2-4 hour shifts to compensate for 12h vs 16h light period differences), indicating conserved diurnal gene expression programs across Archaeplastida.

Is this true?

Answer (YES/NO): NO